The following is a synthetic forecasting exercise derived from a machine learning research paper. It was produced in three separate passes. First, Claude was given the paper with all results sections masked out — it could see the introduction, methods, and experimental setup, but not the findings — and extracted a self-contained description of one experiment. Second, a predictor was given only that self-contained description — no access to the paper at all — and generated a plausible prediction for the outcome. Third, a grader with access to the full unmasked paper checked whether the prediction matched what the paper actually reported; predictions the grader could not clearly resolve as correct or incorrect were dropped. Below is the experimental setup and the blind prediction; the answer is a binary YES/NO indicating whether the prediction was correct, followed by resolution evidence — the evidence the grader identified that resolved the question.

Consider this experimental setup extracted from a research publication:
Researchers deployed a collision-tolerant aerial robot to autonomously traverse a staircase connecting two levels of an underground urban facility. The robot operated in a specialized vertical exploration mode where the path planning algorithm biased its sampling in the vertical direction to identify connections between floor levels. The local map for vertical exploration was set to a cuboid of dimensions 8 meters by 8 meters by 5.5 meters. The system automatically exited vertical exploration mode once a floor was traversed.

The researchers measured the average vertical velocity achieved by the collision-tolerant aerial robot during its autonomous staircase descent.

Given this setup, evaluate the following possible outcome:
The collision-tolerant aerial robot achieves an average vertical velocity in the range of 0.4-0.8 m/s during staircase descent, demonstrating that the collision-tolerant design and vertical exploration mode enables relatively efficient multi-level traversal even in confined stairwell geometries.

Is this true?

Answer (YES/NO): NO